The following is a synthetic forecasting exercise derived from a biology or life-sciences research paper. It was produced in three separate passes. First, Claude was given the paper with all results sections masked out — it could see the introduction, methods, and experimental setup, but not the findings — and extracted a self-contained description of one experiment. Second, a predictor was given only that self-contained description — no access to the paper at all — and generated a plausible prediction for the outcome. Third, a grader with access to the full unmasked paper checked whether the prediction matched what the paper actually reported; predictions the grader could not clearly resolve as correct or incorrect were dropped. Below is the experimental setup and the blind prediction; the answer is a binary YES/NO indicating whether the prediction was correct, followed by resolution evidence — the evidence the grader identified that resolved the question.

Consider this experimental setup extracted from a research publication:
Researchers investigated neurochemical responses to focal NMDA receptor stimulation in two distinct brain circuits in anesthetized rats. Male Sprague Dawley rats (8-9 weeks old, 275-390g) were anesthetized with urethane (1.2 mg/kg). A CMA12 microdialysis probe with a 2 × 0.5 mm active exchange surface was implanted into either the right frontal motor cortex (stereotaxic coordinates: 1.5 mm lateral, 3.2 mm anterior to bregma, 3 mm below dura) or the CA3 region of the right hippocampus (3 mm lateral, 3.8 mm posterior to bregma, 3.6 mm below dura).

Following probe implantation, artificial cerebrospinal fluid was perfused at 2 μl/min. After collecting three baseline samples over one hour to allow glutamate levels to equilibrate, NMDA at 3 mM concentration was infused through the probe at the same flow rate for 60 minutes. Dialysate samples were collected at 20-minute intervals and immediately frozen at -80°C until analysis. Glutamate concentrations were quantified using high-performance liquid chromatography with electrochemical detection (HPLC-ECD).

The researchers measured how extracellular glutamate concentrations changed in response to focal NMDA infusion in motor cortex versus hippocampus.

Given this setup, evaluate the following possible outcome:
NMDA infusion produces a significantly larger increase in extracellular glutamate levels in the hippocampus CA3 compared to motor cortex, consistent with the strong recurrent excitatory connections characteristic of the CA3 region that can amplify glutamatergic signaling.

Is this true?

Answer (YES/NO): NO